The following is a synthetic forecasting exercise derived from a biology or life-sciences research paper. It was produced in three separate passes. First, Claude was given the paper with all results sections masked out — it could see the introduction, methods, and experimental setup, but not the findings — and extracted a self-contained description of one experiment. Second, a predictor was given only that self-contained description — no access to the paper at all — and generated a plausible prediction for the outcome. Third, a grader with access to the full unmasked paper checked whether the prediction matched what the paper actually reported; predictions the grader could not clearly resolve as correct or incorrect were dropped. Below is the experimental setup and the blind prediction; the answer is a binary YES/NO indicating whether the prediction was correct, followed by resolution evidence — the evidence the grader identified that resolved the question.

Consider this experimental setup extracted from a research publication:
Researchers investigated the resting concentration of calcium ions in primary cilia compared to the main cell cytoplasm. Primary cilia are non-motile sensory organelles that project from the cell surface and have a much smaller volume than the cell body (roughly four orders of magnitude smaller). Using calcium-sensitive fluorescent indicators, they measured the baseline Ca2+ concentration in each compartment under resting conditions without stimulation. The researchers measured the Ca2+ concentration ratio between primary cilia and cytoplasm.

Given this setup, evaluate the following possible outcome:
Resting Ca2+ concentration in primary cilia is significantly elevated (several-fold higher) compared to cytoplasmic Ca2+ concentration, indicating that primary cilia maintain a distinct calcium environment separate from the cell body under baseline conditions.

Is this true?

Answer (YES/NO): YES